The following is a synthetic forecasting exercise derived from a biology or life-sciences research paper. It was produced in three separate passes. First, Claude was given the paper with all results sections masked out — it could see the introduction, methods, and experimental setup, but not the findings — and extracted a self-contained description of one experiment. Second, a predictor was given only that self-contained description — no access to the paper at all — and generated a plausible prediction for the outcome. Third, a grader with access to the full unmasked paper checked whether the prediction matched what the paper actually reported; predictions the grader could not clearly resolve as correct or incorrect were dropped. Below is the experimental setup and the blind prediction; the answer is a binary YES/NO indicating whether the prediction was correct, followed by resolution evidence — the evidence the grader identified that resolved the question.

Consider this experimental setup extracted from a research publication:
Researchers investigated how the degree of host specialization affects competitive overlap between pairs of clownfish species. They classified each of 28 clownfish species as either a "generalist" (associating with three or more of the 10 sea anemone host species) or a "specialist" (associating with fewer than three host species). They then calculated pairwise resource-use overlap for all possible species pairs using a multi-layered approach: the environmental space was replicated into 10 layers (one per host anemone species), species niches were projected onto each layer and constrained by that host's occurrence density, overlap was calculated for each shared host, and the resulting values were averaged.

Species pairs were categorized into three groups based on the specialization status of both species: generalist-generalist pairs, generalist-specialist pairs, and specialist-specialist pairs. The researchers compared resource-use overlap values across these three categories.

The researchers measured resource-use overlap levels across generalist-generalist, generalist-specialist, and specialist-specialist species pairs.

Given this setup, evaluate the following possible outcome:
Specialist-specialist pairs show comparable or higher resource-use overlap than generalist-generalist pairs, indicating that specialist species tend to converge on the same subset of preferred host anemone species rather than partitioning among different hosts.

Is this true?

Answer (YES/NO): NO